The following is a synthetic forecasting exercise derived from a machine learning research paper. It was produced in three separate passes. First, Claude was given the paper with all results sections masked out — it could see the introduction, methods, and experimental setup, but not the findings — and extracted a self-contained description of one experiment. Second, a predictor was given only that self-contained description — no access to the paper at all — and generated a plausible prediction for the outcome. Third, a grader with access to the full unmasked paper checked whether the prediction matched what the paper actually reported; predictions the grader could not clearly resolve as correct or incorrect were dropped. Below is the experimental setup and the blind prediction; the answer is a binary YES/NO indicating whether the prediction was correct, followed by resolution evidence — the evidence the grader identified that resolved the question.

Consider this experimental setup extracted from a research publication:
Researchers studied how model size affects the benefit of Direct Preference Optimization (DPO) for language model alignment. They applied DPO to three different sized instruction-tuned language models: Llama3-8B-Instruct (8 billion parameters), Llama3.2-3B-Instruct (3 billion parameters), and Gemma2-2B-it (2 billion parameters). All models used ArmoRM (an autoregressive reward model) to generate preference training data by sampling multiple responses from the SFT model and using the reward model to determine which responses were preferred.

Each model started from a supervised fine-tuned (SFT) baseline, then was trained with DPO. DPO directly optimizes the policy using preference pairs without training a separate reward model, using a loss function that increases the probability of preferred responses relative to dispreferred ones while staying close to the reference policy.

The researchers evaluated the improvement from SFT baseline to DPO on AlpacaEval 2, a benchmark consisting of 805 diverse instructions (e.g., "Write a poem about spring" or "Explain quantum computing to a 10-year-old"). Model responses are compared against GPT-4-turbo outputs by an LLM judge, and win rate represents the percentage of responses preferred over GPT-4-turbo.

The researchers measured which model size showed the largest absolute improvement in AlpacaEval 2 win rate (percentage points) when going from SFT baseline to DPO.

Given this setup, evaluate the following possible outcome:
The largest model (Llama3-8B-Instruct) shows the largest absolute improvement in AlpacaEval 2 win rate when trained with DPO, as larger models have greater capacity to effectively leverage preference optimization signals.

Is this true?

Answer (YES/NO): YES